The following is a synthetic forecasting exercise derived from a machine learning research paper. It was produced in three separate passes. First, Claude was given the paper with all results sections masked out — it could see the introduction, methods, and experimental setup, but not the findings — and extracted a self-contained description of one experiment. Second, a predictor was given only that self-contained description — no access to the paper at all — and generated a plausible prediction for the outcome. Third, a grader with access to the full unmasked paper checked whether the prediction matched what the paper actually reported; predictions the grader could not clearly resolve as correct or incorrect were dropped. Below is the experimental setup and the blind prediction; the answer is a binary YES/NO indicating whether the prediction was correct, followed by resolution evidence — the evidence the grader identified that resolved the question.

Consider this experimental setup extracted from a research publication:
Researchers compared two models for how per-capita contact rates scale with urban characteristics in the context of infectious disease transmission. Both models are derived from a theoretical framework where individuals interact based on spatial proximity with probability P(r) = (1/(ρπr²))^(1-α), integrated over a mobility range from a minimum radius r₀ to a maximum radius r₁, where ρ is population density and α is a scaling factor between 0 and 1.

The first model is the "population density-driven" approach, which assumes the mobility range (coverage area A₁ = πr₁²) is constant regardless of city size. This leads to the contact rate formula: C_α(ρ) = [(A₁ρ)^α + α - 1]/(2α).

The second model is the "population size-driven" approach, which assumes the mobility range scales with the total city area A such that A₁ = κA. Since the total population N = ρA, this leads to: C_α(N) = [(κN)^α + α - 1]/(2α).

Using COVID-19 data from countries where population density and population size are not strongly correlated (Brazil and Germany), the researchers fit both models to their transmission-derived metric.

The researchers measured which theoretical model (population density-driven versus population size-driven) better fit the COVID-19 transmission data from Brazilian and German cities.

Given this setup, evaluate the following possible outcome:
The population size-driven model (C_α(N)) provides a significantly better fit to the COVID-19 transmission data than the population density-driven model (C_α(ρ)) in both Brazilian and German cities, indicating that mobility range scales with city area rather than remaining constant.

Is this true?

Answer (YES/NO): YES